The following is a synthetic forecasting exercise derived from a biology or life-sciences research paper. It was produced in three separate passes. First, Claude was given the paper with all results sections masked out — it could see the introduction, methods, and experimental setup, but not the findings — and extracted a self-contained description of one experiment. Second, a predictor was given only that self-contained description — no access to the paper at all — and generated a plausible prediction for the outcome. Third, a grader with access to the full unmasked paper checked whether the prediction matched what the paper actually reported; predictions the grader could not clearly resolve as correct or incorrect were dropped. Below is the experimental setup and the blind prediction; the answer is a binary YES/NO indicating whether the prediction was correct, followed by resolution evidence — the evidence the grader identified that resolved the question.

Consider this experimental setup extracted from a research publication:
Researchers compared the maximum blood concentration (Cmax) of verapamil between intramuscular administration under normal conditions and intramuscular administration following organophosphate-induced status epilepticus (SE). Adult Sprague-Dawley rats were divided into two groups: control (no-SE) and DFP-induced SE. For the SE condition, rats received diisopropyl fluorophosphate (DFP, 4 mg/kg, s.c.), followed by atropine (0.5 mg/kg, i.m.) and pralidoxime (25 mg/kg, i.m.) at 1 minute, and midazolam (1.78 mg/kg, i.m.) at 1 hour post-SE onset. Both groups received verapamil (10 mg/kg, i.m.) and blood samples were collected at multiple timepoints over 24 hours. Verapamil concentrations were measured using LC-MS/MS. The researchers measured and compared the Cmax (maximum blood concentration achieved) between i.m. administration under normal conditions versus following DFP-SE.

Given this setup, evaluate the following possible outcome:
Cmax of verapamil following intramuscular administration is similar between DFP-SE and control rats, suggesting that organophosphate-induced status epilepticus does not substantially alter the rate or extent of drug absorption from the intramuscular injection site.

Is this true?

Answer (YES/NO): NO